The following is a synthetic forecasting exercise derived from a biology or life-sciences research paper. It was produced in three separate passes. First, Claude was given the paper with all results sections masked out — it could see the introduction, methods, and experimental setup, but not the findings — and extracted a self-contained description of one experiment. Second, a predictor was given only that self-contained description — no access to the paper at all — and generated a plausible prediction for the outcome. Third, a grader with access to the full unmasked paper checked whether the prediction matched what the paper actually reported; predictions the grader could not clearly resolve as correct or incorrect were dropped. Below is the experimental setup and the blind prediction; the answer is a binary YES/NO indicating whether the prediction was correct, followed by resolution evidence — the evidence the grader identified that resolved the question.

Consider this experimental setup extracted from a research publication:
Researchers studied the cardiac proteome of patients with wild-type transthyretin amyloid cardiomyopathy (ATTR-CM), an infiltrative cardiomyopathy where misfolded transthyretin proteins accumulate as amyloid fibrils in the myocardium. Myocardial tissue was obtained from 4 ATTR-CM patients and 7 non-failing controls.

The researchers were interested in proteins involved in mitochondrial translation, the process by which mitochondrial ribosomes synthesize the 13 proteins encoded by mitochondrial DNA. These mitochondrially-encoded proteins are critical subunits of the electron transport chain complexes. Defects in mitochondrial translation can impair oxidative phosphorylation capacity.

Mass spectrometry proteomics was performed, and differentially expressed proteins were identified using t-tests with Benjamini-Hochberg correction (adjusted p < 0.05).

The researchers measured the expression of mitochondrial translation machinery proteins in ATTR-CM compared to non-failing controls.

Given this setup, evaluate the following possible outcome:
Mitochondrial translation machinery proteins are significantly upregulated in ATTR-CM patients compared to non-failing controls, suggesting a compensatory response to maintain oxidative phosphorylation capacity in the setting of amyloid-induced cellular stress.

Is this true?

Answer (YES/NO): NO